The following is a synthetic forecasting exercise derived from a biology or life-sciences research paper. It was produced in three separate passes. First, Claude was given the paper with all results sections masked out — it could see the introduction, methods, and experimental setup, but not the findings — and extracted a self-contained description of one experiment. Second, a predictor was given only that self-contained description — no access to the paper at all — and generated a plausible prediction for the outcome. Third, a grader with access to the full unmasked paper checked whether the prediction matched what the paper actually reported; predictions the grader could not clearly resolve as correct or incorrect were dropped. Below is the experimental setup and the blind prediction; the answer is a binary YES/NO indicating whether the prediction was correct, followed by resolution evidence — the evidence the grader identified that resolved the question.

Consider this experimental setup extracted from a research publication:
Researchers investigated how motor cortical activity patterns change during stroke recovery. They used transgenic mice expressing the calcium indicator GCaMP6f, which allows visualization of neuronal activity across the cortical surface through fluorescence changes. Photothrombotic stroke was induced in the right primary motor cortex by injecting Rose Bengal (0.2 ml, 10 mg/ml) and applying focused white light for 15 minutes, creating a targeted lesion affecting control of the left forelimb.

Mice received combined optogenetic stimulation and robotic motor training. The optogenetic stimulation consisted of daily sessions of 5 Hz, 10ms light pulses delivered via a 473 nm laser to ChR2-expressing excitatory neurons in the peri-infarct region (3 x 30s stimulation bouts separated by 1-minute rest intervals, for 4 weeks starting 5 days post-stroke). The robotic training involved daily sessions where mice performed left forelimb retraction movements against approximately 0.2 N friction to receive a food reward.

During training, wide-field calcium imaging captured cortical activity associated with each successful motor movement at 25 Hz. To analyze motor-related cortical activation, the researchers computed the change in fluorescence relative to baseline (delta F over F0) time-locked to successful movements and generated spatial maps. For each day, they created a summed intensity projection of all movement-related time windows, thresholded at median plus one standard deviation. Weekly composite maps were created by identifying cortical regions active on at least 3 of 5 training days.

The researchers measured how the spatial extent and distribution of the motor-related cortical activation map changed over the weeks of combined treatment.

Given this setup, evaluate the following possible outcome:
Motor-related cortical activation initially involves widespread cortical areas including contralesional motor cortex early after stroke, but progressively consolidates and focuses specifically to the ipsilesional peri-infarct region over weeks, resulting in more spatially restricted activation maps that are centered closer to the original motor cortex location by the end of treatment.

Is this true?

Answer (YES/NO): NO